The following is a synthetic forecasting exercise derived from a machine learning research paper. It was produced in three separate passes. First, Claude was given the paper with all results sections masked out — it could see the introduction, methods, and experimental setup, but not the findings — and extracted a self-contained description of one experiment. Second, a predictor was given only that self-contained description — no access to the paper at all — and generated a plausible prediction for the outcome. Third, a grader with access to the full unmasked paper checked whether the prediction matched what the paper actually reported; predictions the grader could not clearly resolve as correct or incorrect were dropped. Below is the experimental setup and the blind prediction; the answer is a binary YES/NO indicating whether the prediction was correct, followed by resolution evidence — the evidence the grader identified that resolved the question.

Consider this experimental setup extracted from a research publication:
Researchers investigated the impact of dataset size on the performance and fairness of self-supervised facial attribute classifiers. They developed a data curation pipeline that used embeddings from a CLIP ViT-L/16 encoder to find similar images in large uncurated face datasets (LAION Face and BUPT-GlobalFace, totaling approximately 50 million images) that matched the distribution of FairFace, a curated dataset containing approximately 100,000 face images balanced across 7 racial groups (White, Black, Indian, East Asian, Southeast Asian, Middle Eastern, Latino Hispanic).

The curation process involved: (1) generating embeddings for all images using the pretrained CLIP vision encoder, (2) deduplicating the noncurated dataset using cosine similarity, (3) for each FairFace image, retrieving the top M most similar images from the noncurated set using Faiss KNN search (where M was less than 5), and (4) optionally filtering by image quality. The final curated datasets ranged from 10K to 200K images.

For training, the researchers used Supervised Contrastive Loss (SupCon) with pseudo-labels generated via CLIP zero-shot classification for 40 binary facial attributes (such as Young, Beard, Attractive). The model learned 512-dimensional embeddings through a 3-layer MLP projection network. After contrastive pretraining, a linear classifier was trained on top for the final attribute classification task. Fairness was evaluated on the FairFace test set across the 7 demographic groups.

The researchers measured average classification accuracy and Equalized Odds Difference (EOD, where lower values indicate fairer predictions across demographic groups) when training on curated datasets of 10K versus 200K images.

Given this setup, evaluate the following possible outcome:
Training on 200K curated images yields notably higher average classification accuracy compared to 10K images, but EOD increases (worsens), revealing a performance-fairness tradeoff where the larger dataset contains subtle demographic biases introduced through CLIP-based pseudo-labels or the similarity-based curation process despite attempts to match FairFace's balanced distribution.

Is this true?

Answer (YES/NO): NO